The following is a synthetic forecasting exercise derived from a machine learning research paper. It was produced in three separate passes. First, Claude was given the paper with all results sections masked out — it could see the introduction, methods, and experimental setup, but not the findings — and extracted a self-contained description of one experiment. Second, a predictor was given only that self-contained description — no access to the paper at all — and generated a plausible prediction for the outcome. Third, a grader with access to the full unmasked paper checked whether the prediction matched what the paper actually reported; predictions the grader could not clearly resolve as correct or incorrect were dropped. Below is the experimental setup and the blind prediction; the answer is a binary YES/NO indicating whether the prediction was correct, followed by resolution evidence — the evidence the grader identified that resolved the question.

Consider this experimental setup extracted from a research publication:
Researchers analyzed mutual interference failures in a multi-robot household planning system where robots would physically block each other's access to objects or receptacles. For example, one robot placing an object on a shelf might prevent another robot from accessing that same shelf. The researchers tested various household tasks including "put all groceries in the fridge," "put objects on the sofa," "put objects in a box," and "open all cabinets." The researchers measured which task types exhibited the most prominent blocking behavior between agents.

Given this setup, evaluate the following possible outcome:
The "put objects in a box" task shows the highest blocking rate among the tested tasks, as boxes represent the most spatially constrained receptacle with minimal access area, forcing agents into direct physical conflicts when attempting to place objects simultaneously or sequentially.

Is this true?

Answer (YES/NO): NO